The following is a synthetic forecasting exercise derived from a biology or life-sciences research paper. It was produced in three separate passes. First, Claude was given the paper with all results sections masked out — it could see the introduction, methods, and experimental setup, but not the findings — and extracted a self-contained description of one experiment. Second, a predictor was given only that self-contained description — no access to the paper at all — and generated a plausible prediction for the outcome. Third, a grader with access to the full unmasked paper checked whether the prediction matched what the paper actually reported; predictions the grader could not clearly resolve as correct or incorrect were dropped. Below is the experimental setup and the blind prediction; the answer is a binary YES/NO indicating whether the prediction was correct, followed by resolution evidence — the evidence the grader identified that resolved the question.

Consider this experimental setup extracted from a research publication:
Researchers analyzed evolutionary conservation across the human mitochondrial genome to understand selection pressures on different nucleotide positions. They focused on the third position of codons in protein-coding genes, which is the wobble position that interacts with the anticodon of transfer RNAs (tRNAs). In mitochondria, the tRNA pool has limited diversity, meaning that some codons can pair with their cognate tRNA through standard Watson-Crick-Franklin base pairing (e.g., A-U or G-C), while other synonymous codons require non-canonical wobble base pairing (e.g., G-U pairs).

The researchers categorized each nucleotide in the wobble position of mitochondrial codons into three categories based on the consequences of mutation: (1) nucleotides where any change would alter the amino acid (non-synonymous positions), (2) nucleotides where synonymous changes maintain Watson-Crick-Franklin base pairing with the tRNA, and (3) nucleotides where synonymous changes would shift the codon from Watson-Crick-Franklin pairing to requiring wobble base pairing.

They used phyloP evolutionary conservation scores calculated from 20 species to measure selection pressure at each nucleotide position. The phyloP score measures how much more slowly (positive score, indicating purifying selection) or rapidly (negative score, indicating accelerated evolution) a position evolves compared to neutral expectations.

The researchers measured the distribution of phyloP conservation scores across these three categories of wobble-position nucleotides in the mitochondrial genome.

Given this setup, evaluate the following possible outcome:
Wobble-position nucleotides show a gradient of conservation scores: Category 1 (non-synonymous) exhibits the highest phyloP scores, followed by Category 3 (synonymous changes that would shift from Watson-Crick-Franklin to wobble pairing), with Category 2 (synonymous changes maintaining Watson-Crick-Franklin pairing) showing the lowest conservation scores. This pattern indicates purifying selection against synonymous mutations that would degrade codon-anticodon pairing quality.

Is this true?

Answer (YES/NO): NO